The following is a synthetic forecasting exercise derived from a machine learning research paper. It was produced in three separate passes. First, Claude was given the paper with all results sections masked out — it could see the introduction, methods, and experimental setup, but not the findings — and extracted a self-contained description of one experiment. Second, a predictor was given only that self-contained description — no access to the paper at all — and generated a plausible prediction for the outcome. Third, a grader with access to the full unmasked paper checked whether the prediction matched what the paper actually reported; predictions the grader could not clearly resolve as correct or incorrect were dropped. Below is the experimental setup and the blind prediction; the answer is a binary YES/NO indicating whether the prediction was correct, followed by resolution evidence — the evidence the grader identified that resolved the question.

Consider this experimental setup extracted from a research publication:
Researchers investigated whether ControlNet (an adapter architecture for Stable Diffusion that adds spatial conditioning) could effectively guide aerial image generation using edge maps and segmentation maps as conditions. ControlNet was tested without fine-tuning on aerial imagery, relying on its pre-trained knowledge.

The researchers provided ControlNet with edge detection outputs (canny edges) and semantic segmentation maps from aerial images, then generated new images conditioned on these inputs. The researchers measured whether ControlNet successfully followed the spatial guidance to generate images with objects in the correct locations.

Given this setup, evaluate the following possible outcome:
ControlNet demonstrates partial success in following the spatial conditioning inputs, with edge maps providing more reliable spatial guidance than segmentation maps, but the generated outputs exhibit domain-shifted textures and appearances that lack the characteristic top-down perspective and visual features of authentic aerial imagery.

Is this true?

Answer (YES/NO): NO